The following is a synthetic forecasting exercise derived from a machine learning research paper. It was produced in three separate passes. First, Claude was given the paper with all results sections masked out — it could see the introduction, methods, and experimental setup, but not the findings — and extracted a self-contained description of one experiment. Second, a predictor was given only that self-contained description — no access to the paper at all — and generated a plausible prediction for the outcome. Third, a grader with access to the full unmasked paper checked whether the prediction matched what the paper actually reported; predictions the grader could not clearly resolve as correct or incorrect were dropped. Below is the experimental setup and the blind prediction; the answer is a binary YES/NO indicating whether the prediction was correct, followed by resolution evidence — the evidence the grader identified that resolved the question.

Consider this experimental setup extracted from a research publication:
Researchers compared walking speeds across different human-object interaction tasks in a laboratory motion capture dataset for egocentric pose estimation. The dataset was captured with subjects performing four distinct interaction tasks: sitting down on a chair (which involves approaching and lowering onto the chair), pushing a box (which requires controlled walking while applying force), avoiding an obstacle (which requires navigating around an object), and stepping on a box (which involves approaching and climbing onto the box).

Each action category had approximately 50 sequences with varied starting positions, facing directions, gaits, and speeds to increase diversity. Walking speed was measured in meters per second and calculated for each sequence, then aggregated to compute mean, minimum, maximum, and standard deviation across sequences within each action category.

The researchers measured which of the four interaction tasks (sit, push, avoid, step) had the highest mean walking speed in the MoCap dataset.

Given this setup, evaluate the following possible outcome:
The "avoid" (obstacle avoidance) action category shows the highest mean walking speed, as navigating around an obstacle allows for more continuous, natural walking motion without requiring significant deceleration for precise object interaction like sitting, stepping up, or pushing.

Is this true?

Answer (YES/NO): YES